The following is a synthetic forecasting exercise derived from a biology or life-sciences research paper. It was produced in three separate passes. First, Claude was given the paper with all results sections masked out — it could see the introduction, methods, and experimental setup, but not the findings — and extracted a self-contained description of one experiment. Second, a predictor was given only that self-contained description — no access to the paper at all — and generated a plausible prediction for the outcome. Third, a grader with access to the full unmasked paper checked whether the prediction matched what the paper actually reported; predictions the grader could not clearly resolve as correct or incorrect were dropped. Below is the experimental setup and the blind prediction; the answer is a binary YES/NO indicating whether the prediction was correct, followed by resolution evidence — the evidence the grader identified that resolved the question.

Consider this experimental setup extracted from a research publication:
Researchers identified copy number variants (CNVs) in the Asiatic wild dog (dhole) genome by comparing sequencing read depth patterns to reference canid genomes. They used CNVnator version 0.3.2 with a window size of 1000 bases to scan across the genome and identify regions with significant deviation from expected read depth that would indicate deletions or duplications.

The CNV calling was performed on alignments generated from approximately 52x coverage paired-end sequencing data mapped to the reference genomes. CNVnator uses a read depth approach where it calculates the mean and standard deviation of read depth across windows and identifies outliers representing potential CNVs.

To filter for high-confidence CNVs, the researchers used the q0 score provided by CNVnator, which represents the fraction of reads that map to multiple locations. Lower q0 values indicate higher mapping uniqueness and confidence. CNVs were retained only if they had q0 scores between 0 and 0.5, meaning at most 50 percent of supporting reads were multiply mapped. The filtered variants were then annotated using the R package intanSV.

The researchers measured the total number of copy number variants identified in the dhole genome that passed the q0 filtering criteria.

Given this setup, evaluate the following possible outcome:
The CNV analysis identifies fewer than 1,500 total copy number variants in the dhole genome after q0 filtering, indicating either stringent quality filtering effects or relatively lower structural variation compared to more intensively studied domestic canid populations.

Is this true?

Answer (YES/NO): YES